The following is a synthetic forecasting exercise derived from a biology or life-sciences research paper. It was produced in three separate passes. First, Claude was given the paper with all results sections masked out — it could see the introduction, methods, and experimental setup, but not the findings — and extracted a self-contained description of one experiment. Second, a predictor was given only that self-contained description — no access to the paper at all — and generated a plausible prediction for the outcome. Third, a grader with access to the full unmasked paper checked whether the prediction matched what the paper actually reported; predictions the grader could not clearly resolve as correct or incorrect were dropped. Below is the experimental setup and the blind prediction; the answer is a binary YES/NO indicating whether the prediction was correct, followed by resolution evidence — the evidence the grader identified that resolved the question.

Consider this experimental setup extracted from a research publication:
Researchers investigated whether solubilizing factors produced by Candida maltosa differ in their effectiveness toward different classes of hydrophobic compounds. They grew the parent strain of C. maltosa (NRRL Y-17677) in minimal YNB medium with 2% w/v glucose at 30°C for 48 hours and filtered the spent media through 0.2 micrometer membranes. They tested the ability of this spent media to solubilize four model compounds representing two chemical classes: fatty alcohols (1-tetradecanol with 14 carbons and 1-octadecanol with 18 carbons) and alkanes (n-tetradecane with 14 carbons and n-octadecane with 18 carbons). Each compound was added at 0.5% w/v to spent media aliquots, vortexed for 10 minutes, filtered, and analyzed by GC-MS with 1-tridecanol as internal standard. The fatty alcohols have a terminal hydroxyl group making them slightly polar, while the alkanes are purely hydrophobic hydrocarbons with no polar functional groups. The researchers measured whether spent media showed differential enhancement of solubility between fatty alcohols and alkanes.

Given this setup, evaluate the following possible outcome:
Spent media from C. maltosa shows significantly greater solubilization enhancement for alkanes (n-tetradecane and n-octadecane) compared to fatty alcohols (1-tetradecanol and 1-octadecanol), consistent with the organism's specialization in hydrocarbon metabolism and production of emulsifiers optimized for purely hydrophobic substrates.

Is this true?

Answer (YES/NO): NO